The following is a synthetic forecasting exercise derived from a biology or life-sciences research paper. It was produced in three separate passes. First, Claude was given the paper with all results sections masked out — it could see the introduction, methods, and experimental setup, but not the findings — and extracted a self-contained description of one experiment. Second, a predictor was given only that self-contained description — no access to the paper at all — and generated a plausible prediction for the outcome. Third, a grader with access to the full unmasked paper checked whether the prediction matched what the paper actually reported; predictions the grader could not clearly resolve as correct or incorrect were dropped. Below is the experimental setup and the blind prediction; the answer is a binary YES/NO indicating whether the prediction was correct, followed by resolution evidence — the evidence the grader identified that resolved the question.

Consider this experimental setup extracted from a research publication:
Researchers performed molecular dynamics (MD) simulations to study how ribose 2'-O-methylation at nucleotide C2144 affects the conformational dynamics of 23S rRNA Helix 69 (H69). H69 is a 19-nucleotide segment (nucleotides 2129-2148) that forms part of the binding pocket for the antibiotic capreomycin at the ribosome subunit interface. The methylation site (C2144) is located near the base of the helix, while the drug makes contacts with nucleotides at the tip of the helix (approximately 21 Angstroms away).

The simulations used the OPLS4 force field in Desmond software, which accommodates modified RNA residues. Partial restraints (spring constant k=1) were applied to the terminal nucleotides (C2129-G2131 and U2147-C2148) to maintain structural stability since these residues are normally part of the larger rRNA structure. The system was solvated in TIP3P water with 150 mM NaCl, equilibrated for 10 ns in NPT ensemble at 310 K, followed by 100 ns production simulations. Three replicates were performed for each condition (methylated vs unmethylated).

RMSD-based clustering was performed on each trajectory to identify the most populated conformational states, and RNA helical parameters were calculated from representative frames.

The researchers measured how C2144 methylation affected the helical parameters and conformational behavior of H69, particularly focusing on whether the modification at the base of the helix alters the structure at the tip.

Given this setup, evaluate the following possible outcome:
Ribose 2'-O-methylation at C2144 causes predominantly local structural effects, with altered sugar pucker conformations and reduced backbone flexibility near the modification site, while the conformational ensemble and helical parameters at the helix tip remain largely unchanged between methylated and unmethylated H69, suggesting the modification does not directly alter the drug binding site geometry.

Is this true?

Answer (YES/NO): NO